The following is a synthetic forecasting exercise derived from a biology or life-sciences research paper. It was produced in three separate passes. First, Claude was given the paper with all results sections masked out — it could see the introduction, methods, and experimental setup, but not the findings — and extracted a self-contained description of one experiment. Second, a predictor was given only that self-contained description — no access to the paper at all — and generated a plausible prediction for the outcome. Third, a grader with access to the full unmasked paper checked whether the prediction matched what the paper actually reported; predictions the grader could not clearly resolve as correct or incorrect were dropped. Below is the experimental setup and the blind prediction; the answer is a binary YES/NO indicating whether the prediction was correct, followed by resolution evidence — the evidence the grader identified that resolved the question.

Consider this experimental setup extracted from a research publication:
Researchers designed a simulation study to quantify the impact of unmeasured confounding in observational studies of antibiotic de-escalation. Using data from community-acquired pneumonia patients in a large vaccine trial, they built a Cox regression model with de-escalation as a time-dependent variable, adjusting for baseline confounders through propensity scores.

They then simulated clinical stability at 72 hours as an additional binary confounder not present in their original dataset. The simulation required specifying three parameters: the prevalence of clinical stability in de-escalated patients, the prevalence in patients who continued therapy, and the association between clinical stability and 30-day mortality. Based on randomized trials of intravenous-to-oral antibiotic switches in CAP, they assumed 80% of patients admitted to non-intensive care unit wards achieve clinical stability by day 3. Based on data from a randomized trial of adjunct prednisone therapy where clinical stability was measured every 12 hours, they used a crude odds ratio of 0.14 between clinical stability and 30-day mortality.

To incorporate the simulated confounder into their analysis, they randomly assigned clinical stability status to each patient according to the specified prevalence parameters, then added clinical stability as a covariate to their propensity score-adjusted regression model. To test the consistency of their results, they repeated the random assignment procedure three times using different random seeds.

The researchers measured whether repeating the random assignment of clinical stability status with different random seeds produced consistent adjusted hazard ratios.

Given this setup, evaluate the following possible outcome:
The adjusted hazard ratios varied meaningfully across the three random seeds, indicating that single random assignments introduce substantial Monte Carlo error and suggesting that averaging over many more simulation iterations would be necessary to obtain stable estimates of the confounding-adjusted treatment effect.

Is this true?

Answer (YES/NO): NO